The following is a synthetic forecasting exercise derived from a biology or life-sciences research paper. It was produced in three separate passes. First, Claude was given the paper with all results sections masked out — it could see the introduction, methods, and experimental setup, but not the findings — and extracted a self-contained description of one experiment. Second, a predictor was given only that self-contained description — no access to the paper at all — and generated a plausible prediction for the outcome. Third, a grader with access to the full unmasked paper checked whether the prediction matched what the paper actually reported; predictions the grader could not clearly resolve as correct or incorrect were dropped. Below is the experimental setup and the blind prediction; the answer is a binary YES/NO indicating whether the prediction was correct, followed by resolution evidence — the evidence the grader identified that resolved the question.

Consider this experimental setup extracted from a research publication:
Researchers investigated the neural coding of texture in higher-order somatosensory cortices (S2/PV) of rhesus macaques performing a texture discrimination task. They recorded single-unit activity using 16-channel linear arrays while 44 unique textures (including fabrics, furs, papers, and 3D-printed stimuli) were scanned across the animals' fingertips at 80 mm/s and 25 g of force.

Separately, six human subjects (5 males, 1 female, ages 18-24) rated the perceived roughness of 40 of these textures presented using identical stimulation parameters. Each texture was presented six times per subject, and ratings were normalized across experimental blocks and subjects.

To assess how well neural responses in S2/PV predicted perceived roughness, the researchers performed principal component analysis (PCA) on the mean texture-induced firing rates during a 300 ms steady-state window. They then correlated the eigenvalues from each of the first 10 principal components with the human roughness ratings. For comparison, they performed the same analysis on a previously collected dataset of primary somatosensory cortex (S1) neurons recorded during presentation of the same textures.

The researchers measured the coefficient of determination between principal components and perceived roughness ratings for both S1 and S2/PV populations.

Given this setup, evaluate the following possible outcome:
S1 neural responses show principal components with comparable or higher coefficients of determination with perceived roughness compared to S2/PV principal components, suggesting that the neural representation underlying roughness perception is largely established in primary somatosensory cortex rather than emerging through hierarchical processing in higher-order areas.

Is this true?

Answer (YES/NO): YES